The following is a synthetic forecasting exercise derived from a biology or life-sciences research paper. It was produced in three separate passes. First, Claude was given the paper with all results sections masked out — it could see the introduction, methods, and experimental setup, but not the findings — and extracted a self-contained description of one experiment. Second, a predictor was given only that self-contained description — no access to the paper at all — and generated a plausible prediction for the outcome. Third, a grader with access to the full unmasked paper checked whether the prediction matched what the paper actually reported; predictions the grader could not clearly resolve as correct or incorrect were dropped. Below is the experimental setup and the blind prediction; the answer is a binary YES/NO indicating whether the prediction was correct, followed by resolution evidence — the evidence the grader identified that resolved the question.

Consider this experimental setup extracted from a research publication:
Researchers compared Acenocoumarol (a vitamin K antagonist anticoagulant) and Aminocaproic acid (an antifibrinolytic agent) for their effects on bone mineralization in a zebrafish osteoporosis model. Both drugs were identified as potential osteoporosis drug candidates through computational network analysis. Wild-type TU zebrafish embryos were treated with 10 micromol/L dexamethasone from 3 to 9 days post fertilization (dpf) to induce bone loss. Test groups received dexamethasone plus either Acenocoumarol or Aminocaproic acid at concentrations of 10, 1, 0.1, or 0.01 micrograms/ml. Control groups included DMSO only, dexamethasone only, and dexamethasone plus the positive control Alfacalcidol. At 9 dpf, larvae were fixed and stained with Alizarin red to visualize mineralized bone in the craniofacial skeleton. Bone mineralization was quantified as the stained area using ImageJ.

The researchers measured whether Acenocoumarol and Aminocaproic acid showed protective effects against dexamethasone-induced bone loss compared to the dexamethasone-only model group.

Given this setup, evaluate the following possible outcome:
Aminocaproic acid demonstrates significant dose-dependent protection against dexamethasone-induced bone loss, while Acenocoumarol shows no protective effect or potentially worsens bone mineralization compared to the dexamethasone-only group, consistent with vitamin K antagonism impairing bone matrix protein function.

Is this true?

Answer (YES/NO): NO